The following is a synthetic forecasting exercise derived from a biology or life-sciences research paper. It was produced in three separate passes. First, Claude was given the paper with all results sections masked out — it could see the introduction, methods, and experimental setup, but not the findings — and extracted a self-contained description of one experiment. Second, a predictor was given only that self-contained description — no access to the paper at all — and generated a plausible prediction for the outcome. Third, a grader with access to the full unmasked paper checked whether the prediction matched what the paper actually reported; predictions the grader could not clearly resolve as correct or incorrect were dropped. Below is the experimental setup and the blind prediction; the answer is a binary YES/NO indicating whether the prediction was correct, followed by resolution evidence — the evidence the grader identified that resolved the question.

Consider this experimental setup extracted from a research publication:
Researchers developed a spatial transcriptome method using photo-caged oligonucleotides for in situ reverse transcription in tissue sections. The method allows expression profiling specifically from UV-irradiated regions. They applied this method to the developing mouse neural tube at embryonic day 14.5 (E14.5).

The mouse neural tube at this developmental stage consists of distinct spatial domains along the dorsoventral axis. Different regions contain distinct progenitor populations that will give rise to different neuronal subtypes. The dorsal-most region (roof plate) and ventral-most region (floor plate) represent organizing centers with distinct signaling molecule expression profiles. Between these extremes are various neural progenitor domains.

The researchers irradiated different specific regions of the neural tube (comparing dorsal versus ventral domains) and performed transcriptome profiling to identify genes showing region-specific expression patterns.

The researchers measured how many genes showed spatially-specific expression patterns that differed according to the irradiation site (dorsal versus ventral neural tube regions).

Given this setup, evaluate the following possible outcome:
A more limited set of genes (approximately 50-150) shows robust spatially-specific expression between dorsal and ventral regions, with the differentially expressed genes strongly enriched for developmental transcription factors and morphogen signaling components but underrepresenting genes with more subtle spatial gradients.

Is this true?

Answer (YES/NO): NO